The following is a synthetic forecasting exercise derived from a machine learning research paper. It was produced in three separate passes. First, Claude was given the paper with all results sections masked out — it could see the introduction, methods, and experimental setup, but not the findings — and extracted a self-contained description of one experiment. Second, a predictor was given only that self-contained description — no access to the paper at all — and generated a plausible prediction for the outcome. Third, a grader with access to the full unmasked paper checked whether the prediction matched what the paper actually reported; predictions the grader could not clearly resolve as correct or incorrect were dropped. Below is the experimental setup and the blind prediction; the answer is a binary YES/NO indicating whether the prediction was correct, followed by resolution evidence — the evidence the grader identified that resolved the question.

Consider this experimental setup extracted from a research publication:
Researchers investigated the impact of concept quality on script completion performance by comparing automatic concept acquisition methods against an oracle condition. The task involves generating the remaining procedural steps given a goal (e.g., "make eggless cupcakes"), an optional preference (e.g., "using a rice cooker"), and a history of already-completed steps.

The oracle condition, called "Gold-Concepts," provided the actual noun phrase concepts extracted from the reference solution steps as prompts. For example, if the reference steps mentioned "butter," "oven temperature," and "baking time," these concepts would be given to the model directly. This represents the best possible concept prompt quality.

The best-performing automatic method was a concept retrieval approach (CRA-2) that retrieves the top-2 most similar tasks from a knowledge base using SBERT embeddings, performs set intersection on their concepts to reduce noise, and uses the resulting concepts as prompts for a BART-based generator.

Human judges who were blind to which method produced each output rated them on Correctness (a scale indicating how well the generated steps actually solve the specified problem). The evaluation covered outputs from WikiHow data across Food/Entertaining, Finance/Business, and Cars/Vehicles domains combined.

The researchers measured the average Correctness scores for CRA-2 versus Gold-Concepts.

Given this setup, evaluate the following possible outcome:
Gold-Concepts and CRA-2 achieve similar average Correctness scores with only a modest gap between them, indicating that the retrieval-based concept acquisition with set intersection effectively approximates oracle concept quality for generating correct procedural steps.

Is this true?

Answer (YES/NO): NO